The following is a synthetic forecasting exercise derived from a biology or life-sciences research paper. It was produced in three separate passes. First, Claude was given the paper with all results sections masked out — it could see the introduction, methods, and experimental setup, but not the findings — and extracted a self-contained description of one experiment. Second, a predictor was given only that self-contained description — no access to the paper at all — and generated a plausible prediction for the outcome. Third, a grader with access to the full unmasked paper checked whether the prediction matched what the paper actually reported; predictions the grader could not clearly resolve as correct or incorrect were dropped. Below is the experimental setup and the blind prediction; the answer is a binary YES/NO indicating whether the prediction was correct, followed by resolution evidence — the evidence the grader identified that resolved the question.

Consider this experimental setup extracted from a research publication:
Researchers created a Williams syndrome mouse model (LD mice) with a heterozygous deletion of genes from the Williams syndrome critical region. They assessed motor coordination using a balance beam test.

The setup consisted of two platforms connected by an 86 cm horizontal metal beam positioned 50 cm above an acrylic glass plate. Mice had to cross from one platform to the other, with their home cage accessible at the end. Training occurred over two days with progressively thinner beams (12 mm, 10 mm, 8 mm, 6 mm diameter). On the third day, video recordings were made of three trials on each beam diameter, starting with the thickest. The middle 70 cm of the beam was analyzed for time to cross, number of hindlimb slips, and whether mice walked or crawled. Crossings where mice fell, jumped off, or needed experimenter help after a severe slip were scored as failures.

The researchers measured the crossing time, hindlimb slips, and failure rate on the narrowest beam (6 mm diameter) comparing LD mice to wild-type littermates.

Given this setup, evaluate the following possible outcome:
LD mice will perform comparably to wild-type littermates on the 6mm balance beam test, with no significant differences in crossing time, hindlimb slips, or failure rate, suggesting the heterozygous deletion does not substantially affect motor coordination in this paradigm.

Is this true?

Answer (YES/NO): NO